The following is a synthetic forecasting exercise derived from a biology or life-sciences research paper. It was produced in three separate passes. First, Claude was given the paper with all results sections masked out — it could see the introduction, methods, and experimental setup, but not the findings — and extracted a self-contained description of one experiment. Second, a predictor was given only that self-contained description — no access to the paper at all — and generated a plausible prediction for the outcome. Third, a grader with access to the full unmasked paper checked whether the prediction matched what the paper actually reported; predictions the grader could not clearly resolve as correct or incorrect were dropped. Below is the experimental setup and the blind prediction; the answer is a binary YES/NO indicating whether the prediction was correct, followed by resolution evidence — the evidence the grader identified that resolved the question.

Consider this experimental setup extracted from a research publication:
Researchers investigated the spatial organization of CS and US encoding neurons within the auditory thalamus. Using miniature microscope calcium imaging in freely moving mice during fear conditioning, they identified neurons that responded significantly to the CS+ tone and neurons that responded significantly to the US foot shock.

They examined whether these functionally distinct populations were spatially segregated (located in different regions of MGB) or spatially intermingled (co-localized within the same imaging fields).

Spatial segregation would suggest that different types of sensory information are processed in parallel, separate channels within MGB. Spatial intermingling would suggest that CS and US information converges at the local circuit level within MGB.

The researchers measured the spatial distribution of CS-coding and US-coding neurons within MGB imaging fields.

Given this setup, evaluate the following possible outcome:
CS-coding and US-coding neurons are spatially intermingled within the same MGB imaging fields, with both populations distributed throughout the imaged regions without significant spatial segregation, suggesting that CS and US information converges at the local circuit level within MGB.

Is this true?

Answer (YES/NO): YES